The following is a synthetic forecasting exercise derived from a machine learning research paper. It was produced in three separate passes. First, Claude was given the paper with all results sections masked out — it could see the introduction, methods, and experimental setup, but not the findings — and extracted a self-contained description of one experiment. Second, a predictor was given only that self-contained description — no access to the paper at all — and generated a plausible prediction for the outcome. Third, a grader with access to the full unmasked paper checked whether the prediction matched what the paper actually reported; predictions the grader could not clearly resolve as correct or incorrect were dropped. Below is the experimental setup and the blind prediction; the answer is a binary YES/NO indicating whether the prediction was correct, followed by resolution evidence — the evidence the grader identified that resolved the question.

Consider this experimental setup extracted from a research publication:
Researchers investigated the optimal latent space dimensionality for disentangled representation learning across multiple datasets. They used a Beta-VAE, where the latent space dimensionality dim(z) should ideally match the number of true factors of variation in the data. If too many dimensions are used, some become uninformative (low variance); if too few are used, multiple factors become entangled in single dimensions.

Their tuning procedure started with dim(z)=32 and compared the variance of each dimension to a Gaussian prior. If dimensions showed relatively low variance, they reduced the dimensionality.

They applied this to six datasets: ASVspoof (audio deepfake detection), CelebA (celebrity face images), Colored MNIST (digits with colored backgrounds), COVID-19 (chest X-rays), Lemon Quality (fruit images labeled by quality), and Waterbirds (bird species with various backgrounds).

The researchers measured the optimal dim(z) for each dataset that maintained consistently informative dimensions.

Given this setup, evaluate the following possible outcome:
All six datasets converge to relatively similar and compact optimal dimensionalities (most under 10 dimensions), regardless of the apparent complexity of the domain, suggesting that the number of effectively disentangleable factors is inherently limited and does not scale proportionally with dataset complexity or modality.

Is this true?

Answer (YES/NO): NO